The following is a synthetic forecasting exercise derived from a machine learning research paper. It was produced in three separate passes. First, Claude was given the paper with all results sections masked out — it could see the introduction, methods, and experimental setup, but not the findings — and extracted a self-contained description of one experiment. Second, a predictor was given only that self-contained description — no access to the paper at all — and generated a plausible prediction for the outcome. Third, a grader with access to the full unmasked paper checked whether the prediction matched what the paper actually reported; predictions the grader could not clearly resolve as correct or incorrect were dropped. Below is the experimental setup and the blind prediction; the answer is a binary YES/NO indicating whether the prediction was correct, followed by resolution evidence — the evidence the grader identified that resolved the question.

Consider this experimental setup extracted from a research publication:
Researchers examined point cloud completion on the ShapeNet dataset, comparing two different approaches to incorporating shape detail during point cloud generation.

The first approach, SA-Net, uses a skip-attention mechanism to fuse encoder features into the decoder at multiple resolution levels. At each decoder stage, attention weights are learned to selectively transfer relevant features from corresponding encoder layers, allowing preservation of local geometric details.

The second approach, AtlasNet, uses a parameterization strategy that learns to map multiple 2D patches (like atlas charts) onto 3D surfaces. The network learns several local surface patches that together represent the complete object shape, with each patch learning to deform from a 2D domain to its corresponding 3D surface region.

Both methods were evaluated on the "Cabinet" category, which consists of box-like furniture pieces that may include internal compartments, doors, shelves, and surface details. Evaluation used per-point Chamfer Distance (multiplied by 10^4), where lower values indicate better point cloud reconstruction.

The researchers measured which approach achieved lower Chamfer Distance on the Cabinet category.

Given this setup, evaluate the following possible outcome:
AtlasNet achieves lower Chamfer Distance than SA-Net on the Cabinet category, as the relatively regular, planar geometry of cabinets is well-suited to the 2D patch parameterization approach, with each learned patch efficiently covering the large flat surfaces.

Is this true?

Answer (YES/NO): NO